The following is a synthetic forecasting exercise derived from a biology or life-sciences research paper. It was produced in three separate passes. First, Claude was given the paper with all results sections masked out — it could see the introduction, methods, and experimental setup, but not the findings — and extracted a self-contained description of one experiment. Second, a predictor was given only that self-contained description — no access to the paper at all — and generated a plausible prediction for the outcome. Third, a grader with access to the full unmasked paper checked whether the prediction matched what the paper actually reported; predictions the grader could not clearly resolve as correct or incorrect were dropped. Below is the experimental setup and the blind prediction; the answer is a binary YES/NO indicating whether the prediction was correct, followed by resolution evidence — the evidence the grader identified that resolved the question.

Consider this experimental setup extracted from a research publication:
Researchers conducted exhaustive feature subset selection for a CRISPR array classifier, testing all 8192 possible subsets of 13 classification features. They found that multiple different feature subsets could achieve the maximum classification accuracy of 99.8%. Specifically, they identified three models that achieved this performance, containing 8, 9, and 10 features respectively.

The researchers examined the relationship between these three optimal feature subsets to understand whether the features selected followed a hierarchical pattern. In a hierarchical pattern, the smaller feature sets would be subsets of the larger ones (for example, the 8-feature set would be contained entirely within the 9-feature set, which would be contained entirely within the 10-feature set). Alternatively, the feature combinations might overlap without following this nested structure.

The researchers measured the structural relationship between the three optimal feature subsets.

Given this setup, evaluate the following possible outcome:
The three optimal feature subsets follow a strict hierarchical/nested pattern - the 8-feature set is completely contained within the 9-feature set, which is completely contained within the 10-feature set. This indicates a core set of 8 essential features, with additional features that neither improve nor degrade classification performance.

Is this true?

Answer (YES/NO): NO